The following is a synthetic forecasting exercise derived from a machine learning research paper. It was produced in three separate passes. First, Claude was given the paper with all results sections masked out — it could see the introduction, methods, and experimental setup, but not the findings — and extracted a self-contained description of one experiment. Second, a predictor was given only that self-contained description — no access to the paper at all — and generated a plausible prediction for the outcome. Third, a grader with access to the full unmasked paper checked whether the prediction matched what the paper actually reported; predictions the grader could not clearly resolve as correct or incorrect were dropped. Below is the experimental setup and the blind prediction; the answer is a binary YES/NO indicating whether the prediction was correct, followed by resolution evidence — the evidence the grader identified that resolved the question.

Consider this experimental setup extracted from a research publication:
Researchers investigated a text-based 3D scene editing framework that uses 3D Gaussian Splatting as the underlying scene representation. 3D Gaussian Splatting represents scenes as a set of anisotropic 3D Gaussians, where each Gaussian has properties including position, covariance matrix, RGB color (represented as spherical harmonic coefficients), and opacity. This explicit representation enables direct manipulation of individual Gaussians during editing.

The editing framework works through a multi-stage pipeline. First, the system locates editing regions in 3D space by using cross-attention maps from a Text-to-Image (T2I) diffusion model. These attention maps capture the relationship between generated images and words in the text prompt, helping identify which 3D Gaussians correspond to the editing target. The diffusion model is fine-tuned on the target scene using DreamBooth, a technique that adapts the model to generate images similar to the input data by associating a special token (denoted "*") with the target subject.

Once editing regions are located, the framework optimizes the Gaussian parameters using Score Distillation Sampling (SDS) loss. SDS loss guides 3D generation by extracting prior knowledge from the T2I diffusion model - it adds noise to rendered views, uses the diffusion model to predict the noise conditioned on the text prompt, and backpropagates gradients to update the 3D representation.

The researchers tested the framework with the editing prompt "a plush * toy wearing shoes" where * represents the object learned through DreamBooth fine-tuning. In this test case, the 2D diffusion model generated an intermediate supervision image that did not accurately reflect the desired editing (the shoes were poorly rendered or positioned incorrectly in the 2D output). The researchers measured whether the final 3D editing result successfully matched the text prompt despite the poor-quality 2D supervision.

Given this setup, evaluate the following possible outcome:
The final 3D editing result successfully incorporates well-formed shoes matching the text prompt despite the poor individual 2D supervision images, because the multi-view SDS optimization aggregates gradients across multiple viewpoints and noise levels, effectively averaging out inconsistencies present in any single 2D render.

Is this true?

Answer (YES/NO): NO